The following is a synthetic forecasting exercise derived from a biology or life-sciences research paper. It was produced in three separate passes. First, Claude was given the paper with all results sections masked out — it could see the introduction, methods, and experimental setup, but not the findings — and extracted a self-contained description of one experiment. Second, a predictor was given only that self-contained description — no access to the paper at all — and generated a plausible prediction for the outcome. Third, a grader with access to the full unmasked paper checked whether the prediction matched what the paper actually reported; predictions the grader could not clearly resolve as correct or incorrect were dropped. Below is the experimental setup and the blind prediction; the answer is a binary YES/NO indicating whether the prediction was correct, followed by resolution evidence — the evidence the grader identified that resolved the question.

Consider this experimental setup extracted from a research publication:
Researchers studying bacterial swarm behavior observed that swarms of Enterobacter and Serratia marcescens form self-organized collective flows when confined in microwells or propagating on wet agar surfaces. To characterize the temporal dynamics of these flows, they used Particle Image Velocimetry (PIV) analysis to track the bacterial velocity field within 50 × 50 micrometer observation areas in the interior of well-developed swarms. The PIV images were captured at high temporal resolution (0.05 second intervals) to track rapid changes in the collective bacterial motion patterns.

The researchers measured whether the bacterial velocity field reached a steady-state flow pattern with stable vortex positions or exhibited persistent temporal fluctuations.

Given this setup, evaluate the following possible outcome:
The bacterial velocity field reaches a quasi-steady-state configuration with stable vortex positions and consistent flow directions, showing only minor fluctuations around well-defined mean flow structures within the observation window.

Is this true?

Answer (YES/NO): NO